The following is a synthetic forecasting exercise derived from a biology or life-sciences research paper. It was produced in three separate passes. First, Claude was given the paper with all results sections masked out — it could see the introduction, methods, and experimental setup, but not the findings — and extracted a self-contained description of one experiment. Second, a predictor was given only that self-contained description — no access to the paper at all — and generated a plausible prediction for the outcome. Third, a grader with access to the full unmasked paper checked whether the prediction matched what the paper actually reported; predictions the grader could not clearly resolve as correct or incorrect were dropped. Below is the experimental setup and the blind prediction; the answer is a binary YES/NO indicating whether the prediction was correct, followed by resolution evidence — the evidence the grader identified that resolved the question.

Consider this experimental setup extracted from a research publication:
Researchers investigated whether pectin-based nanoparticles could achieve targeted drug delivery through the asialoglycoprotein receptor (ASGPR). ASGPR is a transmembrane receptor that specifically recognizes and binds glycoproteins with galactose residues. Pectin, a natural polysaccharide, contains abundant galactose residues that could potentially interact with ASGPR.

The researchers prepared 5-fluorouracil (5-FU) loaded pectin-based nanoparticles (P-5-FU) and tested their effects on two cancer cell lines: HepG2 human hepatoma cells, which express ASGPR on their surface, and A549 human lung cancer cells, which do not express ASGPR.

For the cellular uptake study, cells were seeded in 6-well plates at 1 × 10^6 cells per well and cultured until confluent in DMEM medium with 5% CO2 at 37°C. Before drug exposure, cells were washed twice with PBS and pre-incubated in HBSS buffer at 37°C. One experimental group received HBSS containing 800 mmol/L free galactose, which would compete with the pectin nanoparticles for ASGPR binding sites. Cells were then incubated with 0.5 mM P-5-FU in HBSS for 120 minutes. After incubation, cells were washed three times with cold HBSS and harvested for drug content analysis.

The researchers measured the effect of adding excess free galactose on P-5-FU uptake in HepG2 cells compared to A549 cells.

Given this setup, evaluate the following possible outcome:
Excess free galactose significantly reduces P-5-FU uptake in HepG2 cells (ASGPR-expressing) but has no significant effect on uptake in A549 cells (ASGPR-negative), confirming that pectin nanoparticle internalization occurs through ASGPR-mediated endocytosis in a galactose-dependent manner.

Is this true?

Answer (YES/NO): YES